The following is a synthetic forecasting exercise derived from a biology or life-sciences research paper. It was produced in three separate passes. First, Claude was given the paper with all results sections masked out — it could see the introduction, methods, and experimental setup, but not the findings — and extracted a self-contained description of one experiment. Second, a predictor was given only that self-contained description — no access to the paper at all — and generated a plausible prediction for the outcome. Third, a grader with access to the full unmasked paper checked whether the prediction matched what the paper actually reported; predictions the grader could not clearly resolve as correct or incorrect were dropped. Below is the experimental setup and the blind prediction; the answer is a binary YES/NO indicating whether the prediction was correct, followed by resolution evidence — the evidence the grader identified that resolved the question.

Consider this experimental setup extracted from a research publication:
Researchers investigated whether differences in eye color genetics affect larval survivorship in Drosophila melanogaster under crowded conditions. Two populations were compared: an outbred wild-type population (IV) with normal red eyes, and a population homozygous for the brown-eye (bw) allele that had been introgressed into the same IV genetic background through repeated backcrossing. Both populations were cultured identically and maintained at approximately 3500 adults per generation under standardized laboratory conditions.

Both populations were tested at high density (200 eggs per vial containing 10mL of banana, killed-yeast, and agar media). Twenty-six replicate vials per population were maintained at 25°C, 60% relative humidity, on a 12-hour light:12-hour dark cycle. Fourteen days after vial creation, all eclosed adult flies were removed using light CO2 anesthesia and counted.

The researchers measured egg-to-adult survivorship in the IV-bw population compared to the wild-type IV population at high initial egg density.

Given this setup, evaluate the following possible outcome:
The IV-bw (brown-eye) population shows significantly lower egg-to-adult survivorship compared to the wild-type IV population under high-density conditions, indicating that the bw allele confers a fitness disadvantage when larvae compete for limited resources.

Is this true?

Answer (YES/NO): NO